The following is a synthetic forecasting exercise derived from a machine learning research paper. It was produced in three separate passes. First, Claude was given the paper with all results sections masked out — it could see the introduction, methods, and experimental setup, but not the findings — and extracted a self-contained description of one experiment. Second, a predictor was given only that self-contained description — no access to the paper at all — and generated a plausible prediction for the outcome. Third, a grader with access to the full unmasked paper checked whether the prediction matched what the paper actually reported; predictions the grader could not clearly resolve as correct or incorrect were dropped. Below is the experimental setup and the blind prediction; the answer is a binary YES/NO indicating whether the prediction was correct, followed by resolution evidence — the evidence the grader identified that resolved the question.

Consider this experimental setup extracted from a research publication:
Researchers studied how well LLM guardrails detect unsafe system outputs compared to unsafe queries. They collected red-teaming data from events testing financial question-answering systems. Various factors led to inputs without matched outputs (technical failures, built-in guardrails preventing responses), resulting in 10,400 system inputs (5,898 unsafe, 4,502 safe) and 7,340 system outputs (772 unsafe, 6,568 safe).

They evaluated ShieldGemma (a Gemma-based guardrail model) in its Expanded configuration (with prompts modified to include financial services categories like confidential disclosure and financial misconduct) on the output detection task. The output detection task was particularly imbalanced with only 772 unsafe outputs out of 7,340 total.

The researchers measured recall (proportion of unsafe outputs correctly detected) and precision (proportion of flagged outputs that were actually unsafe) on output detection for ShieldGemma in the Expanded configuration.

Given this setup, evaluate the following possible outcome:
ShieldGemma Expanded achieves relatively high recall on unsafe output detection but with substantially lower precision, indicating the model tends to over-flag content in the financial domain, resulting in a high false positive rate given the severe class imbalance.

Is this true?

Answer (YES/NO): NO